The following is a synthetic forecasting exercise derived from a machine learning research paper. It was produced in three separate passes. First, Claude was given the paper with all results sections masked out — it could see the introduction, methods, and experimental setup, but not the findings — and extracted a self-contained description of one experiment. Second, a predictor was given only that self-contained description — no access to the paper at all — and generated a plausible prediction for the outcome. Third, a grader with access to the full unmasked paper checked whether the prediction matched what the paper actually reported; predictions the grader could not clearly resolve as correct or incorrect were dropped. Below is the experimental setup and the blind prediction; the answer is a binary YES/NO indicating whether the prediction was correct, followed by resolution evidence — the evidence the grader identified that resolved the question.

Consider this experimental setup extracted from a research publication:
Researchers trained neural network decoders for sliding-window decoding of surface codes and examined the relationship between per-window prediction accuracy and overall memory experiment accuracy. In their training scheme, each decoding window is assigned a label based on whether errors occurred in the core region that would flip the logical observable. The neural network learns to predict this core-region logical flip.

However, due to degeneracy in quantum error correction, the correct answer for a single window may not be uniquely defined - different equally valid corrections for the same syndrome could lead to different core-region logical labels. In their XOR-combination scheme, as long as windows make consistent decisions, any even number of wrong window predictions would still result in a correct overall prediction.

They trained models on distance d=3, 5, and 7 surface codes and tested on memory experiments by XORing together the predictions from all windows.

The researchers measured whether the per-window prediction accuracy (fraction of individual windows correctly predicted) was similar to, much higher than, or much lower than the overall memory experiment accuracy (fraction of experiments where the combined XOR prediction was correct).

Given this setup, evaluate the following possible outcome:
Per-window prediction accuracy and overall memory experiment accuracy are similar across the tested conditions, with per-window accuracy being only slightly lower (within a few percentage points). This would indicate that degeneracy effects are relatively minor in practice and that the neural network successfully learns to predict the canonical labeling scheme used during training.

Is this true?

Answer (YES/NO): NO